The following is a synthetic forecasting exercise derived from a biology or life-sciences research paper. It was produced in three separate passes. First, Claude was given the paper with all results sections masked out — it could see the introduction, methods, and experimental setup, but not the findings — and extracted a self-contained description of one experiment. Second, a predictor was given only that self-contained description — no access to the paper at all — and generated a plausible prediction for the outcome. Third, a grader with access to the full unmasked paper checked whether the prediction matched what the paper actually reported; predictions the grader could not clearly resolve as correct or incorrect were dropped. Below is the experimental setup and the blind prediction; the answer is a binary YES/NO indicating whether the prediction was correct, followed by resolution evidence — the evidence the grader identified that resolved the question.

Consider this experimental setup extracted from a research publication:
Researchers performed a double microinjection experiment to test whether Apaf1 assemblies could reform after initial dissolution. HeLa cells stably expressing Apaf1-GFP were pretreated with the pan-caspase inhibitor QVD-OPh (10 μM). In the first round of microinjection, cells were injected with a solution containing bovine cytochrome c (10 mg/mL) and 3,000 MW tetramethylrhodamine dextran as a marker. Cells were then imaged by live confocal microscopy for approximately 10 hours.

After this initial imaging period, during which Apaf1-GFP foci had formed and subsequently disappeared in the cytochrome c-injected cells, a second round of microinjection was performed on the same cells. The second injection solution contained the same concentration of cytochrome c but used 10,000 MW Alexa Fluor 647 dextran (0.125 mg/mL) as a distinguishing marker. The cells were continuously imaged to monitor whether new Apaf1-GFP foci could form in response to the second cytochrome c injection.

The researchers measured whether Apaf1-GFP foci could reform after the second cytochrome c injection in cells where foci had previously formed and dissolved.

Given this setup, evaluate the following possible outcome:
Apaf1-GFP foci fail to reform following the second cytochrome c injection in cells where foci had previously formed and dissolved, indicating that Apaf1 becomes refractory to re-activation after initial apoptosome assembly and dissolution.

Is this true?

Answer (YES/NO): NO